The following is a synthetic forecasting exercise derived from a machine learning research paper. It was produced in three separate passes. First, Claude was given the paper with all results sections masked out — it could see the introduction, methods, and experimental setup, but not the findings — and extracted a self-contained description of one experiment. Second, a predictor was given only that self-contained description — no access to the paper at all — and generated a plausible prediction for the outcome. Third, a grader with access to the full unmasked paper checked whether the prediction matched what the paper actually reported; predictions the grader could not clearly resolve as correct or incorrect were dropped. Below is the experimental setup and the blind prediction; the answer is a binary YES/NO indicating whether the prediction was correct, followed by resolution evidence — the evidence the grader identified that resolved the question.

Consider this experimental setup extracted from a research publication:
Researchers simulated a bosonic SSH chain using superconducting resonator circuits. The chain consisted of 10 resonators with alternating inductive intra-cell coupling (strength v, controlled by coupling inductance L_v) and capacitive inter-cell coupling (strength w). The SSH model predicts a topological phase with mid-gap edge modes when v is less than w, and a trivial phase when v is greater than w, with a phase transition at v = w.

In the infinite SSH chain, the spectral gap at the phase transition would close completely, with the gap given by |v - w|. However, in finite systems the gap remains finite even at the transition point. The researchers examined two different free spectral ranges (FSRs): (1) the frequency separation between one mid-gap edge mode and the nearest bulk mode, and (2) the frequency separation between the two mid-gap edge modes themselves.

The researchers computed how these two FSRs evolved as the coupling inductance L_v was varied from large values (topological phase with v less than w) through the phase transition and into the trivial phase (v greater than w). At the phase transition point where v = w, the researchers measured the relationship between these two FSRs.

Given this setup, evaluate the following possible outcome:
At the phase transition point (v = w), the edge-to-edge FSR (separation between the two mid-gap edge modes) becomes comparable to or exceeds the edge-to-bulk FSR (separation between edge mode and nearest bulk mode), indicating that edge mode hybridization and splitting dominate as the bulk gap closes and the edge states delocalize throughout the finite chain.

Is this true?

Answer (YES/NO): YES